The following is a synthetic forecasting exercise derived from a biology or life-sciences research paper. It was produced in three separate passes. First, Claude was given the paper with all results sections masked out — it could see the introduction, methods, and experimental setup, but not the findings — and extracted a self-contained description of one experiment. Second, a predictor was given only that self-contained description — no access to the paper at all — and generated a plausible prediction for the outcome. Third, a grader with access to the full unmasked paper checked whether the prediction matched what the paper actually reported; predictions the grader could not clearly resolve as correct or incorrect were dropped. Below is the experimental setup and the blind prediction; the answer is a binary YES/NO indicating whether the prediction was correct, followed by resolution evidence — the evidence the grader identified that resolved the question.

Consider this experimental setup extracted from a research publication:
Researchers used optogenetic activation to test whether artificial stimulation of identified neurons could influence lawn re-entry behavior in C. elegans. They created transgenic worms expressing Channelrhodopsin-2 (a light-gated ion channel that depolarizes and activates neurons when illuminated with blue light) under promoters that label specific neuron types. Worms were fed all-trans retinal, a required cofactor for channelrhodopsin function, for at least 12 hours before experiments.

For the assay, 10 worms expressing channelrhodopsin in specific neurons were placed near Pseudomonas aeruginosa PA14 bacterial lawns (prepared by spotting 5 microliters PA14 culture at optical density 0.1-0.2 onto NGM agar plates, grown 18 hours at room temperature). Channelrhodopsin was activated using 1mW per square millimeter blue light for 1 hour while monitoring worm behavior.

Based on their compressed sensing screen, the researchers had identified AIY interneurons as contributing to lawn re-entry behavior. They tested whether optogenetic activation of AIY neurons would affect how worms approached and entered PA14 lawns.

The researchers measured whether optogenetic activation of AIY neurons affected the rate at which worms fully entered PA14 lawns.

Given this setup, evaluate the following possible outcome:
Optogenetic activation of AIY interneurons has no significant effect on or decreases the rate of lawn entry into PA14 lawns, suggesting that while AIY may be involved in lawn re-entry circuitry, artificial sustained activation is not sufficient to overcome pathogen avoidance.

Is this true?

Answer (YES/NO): NO